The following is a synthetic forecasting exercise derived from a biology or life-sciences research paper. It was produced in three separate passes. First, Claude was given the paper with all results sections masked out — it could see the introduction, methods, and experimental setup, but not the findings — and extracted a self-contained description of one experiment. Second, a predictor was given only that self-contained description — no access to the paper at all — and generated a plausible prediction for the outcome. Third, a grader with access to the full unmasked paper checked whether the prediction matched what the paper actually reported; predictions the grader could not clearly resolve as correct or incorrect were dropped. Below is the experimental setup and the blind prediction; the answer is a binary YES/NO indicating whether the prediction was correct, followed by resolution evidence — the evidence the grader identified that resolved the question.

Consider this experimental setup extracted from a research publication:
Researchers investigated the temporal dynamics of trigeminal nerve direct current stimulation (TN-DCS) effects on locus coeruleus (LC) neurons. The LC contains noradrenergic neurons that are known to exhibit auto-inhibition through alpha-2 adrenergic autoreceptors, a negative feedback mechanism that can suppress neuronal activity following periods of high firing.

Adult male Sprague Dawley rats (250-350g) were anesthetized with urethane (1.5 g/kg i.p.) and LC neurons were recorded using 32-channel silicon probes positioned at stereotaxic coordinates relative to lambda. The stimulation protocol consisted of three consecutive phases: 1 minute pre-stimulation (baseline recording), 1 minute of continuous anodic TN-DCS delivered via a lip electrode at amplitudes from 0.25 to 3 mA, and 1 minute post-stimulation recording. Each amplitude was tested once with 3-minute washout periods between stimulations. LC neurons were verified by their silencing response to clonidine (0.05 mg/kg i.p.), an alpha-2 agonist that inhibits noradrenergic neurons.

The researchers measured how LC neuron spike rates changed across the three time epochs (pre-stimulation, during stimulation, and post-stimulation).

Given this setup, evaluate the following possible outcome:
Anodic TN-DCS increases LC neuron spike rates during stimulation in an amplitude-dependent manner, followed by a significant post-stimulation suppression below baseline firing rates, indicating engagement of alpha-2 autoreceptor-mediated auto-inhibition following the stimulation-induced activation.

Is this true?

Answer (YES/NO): NO